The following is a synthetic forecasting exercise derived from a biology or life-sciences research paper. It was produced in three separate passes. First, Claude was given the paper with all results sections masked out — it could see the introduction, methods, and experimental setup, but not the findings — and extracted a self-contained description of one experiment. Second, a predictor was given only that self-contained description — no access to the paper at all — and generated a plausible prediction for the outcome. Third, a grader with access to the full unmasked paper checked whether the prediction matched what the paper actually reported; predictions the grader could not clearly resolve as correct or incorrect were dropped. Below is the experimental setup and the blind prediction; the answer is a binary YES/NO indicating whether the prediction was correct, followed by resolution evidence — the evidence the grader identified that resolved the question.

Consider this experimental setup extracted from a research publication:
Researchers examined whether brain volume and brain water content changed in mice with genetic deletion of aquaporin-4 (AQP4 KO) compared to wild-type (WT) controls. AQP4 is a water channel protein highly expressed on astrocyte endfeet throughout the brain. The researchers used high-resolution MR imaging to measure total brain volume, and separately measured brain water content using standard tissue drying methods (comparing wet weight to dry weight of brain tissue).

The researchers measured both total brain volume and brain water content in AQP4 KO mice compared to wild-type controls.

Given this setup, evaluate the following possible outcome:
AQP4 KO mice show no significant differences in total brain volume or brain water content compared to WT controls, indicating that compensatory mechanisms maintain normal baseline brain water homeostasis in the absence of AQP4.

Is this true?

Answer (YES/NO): NO